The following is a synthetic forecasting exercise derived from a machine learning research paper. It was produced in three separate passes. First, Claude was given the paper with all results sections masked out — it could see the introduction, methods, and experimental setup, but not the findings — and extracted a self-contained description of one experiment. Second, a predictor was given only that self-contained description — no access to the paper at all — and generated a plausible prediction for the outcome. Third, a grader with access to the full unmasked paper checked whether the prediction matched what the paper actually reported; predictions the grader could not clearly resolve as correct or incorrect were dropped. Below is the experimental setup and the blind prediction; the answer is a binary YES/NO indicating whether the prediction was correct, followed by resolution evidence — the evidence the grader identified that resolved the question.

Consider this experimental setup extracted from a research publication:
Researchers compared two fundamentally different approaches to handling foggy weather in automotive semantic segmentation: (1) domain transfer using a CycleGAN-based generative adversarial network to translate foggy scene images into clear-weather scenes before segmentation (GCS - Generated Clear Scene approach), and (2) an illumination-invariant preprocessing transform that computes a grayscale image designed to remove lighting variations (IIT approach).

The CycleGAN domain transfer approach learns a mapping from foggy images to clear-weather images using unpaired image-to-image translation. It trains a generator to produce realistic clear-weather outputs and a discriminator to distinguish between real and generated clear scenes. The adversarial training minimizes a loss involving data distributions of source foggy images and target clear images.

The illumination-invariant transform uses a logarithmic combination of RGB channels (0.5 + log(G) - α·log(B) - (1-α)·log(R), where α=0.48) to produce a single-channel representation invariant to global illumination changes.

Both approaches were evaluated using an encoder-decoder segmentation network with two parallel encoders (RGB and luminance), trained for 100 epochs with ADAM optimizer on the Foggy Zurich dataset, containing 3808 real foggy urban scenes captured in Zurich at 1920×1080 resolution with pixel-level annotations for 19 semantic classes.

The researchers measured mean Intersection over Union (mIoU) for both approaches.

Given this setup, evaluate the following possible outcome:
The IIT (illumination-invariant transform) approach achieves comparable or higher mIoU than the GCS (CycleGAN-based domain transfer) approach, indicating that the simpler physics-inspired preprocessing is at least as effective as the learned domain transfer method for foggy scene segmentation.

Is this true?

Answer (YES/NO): NO